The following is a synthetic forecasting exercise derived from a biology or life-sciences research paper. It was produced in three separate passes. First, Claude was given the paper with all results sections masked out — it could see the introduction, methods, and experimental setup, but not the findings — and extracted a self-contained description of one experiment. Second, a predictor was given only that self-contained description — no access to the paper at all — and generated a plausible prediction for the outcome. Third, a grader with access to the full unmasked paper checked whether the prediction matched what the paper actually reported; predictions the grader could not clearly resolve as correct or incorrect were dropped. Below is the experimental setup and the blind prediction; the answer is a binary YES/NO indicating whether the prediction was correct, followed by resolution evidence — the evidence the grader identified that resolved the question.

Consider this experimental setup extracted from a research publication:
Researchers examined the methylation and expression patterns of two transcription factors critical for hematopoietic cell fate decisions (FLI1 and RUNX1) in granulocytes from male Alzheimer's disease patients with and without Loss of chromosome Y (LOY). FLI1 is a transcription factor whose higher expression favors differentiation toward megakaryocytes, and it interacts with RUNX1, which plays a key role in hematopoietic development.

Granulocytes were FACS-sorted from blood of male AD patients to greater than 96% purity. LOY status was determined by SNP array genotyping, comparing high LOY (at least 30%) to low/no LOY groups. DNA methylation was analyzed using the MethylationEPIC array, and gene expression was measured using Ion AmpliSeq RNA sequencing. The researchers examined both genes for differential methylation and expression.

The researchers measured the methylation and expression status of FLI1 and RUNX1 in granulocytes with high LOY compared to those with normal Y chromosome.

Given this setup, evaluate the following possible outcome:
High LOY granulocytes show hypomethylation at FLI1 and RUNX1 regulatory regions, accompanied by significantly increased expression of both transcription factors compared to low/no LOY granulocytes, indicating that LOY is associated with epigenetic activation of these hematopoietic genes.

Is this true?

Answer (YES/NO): NO